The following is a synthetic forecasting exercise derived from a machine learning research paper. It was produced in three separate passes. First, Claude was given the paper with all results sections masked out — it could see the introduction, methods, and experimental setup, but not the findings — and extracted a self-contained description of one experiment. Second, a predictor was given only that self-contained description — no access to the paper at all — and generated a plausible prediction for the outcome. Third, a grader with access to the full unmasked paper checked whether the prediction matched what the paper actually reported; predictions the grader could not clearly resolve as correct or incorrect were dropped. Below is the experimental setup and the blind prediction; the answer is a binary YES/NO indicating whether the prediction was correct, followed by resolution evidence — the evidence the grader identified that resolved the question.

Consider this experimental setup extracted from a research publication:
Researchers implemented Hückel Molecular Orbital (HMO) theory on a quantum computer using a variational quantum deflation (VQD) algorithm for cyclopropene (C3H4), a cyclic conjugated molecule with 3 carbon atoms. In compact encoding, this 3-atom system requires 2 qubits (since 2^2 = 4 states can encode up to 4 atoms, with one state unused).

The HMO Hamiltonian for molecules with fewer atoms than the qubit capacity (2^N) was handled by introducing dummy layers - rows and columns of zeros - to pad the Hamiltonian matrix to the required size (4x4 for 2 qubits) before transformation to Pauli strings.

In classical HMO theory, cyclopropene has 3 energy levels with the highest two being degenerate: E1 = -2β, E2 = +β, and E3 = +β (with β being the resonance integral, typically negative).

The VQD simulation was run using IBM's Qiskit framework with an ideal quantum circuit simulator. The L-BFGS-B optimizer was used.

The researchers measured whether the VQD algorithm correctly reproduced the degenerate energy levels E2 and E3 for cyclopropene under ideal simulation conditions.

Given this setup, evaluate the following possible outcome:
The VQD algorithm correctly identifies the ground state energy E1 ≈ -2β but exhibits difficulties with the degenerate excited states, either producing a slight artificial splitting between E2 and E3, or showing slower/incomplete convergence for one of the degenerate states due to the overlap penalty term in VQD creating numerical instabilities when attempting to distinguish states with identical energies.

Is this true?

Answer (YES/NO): NO